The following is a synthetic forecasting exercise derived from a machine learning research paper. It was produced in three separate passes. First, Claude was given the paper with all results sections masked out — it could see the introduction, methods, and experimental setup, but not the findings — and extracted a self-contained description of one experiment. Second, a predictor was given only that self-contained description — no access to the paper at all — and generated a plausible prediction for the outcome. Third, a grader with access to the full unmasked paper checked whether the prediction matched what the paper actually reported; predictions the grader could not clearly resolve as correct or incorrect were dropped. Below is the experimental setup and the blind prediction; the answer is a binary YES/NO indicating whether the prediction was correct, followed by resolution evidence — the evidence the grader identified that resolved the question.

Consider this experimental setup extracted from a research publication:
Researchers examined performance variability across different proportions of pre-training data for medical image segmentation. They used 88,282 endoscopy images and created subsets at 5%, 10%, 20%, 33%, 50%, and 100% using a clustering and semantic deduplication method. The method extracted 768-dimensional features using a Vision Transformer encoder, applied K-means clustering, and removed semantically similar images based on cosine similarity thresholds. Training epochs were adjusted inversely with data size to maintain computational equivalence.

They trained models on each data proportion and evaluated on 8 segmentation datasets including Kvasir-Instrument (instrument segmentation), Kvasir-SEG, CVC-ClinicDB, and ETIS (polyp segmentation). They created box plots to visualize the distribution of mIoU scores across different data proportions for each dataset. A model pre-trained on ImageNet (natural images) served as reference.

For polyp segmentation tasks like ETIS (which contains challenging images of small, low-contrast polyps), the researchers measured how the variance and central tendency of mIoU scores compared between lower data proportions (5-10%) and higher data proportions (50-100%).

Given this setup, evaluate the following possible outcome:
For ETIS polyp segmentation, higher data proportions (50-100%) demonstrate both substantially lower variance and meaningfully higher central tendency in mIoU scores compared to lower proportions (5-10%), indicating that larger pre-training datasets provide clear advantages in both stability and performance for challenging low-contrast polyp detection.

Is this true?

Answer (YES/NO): NO